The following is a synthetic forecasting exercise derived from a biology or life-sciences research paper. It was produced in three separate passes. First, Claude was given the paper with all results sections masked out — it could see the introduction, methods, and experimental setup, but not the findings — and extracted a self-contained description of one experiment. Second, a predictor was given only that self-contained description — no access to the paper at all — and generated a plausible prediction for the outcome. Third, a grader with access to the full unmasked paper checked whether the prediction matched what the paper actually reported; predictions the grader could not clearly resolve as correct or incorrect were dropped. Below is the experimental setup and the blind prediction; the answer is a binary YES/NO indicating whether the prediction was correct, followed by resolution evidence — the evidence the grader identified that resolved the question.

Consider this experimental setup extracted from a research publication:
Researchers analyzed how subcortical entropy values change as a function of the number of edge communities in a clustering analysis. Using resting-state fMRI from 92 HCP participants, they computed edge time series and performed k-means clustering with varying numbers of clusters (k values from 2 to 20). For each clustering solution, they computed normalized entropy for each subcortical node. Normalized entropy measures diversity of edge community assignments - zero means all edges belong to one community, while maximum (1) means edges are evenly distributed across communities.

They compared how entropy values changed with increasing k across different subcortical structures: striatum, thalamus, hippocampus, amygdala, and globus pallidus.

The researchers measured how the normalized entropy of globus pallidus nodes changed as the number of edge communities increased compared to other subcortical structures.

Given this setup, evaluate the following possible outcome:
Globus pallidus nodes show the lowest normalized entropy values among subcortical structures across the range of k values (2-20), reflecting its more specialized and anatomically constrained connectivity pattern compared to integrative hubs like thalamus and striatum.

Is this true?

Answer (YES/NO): YES